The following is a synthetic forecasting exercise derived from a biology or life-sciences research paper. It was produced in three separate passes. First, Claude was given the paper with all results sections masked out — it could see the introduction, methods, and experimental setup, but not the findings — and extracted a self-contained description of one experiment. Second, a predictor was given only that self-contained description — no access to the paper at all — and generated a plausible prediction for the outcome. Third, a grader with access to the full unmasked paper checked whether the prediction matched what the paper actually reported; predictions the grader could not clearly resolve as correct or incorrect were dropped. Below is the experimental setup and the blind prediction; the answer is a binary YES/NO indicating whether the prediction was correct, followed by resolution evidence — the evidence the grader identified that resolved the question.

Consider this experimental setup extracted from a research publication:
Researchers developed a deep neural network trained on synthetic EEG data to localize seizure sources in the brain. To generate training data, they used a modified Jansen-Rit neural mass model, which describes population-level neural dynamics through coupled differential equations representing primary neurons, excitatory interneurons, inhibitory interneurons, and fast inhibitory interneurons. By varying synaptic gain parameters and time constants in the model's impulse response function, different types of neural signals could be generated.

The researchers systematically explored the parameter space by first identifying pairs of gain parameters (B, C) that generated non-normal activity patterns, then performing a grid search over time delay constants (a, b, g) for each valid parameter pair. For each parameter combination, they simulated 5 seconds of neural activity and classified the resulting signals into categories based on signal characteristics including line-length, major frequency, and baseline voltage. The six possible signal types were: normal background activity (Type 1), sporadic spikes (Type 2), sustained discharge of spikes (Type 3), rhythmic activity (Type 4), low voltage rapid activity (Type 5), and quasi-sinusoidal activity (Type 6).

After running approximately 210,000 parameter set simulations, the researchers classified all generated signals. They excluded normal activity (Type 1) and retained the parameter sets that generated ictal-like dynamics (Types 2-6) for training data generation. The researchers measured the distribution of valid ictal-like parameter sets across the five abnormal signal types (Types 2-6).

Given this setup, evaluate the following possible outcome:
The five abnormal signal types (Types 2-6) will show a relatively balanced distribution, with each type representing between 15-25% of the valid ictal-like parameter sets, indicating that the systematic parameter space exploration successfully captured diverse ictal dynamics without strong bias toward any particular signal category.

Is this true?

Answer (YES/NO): NO